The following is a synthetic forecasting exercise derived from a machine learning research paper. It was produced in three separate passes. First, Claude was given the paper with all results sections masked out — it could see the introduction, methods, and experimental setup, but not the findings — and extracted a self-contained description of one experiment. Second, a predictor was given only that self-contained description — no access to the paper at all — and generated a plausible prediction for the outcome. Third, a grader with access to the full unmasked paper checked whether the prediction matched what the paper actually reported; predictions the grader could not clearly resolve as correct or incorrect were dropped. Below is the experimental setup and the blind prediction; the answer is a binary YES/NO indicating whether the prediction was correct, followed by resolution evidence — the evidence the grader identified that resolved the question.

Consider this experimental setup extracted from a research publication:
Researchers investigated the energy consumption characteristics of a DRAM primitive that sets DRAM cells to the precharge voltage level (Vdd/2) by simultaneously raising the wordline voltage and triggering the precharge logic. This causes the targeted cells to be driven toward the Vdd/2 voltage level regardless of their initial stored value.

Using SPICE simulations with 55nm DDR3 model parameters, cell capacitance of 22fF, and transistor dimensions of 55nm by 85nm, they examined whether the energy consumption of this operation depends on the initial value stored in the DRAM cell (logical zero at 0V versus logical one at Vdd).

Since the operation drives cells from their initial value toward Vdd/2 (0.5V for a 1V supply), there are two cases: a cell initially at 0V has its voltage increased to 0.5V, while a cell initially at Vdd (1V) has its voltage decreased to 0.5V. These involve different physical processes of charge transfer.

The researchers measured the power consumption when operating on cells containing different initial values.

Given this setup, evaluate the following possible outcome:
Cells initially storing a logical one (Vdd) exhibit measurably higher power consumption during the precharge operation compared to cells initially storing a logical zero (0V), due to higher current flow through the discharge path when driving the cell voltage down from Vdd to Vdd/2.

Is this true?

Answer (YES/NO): NO